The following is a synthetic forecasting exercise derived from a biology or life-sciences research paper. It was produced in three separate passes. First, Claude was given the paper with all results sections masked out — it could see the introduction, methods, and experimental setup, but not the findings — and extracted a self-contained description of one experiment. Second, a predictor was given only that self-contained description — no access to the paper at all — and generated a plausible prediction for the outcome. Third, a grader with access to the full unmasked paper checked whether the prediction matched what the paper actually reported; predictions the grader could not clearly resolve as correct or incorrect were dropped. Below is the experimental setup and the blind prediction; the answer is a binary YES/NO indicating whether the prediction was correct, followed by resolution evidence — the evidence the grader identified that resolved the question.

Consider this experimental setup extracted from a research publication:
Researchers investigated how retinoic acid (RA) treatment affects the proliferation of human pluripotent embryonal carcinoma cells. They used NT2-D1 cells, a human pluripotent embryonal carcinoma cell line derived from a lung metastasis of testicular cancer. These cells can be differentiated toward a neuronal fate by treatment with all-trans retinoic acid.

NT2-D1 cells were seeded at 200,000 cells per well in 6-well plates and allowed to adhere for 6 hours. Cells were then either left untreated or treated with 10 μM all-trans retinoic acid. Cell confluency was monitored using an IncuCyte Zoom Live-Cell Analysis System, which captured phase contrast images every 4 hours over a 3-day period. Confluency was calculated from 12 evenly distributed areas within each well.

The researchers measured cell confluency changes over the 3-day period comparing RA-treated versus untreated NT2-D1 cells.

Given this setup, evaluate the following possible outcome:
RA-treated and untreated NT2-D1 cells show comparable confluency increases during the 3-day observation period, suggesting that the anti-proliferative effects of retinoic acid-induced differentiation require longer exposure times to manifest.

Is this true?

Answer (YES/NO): NO